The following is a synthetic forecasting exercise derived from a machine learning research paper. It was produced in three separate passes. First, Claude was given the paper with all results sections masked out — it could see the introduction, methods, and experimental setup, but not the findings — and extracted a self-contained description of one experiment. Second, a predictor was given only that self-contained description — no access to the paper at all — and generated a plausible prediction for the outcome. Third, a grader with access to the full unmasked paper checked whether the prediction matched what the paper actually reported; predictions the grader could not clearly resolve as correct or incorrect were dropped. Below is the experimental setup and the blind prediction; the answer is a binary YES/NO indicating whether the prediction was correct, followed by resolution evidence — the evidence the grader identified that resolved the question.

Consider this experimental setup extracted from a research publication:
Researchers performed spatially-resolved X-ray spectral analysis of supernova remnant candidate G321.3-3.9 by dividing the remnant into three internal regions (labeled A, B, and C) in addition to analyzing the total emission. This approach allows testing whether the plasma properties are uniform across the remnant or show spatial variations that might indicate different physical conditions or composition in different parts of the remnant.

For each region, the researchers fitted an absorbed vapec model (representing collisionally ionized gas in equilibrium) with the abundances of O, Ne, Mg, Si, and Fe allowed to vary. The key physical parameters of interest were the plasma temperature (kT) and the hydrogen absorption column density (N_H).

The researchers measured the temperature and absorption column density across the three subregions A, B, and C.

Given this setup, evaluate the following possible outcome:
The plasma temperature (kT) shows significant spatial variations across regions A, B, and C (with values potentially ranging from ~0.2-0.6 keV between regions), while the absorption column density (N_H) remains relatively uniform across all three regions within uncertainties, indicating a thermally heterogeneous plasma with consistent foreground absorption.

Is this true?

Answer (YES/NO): NO